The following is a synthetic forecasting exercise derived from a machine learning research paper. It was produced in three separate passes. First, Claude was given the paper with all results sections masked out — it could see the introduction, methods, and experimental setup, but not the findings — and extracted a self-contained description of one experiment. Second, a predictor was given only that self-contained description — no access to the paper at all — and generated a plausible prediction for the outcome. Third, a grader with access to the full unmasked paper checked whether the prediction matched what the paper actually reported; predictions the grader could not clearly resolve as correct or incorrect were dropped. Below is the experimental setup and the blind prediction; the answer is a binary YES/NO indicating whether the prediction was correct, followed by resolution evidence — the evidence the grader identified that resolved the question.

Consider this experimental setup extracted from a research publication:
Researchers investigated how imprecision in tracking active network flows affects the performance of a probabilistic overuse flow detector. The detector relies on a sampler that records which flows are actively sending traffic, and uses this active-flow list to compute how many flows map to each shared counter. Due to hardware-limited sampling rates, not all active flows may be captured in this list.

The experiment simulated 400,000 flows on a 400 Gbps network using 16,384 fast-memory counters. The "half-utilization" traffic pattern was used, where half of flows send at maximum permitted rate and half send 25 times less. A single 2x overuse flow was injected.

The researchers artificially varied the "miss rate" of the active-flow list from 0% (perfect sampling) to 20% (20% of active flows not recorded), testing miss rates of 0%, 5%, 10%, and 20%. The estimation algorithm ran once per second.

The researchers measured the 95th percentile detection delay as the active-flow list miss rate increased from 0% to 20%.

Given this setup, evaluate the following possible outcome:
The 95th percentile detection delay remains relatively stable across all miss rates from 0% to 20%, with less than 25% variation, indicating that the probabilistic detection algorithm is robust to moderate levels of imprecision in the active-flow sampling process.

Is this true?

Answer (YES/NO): NO